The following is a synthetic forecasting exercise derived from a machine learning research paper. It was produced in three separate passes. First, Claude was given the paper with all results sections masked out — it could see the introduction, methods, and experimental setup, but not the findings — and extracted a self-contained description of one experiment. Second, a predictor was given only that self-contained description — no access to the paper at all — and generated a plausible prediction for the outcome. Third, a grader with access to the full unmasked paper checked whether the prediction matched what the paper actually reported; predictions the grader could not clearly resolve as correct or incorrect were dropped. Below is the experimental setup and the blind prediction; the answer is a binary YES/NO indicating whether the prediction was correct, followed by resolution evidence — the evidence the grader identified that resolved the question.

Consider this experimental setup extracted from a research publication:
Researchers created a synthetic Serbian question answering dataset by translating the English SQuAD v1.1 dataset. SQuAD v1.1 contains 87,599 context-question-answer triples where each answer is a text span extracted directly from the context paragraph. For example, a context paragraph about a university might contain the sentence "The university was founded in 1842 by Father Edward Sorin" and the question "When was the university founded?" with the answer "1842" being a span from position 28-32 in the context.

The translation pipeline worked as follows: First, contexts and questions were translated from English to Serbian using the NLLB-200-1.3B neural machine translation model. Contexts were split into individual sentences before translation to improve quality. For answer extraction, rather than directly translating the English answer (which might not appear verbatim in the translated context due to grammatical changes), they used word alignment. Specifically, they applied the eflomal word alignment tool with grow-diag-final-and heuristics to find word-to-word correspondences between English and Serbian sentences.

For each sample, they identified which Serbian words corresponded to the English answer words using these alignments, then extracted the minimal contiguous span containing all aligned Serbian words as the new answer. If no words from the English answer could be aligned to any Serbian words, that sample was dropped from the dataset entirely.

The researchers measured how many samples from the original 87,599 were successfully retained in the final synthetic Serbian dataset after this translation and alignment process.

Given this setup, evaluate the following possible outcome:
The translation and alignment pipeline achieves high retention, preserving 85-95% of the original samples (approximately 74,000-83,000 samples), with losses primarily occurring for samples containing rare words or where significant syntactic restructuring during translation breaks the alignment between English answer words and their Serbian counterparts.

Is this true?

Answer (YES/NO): NO